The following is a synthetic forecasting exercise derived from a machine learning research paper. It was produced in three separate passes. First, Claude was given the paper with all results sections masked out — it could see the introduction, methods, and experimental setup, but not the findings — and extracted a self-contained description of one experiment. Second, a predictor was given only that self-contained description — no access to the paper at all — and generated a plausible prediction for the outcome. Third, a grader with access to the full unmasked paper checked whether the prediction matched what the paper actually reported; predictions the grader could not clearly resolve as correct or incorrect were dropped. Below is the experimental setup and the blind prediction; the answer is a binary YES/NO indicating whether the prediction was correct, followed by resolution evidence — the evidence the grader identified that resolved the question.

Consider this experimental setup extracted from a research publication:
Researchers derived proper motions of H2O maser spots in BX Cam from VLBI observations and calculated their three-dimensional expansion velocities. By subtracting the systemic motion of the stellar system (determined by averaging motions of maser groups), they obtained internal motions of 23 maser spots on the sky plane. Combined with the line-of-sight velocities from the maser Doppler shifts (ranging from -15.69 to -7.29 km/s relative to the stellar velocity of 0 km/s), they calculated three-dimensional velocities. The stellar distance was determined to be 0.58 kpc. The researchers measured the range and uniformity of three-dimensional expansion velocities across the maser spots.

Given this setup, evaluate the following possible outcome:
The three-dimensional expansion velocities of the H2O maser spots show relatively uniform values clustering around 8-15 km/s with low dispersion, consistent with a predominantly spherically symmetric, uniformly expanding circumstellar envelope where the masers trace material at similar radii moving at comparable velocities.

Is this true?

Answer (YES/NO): NO